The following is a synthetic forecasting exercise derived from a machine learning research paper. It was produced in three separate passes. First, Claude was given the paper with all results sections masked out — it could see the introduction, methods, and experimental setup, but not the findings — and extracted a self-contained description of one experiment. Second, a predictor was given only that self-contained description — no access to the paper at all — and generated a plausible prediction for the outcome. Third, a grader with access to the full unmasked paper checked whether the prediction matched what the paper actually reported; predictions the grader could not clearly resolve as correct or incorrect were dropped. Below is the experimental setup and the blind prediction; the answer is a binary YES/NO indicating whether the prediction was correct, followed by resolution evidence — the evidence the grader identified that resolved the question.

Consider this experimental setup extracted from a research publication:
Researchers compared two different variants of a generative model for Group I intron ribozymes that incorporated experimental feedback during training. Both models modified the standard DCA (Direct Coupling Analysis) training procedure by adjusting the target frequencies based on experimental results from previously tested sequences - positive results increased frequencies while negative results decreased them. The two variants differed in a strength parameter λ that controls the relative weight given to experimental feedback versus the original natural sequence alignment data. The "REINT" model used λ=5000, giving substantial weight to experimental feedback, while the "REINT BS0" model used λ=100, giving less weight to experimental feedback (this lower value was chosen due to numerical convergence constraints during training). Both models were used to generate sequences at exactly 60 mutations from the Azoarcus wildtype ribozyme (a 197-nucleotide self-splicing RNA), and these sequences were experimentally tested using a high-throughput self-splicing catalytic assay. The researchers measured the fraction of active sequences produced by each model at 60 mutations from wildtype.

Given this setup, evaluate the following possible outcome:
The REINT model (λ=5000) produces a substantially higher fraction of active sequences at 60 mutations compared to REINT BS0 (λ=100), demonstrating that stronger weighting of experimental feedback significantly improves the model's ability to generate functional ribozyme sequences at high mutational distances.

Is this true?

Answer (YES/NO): NO